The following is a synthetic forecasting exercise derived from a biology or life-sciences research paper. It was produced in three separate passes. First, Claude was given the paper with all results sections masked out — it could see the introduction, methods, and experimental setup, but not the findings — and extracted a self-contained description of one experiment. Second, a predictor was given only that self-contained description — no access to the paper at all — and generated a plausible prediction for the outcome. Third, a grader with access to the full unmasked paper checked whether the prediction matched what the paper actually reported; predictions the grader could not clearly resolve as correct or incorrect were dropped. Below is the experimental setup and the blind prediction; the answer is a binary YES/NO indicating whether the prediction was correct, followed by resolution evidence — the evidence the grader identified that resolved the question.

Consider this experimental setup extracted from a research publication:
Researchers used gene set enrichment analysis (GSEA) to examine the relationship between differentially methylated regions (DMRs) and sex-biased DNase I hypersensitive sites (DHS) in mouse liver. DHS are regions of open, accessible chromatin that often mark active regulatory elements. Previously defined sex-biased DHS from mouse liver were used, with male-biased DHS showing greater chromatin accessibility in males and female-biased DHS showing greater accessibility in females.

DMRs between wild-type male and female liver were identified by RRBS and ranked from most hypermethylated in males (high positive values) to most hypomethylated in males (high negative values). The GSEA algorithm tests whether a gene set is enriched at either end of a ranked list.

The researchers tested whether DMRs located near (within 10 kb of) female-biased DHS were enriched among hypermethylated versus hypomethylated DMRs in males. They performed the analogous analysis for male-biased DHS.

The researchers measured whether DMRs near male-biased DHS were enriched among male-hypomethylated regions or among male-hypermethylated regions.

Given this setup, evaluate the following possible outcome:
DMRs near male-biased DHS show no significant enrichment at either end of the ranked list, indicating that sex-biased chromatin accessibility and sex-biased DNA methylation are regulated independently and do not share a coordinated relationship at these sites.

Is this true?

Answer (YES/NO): NO